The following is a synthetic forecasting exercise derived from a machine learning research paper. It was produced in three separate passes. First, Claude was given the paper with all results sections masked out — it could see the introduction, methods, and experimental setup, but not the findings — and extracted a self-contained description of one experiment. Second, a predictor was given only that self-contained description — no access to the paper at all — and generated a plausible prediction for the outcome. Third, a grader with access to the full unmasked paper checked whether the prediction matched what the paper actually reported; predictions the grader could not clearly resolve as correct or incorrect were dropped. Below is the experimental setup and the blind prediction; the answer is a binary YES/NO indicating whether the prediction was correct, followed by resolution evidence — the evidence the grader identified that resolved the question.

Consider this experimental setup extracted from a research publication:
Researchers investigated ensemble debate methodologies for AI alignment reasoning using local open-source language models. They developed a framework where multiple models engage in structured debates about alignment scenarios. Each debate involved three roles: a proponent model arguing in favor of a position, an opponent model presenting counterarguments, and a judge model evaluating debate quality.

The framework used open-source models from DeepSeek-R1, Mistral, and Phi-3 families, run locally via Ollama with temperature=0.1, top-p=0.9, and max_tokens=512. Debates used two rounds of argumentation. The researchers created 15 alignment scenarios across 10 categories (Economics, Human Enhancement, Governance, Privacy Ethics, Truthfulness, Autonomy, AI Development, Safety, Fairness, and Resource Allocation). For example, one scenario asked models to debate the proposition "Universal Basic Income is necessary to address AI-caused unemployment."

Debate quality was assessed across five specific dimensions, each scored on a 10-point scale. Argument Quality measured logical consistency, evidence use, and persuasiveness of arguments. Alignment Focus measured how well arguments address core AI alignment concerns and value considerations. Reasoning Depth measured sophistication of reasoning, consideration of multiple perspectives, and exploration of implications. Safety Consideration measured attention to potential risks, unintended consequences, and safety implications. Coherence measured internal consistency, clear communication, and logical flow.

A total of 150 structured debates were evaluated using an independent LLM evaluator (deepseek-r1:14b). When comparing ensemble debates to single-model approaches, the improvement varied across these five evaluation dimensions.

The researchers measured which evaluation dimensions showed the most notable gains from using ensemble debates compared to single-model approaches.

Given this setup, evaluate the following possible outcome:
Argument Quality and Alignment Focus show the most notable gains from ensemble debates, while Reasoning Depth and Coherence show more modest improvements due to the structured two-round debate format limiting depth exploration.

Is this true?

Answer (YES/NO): NO